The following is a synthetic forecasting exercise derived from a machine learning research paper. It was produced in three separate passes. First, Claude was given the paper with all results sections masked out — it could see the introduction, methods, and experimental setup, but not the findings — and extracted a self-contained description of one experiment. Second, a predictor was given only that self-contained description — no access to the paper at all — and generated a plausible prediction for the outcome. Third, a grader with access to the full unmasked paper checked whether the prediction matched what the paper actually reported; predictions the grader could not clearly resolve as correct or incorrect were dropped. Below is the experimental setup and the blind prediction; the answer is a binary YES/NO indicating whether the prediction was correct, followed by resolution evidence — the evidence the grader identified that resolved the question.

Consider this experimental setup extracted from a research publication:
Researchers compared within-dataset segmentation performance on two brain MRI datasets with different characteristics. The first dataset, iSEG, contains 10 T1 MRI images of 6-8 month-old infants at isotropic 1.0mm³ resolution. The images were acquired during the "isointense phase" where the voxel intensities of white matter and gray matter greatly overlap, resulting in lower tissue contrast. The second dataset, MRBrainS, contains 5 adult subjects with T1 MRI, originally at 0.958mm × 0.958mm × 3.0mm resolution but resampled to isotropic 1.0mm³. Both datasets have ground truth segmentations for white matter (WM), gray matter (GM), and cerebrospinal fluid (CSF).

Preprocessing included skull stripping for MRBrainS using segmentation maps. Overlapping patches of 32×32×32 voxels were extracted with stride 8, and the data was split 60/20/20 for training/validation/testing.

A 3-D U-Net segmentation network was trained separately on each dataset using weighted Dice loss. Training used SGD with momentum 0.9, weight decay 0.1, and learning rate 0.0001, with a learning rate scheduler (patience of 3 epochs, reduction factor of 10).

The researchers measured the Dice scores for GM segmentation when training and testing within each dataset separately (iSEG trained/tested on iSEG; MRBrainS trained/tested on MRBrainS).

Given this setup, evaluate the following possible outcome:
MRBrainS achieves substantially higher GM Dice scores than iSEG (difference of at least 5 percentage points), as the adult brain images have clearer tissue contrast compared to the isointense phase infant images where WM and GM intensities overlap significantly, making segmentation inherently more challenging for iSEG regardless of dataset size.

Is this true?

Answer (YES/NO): NO